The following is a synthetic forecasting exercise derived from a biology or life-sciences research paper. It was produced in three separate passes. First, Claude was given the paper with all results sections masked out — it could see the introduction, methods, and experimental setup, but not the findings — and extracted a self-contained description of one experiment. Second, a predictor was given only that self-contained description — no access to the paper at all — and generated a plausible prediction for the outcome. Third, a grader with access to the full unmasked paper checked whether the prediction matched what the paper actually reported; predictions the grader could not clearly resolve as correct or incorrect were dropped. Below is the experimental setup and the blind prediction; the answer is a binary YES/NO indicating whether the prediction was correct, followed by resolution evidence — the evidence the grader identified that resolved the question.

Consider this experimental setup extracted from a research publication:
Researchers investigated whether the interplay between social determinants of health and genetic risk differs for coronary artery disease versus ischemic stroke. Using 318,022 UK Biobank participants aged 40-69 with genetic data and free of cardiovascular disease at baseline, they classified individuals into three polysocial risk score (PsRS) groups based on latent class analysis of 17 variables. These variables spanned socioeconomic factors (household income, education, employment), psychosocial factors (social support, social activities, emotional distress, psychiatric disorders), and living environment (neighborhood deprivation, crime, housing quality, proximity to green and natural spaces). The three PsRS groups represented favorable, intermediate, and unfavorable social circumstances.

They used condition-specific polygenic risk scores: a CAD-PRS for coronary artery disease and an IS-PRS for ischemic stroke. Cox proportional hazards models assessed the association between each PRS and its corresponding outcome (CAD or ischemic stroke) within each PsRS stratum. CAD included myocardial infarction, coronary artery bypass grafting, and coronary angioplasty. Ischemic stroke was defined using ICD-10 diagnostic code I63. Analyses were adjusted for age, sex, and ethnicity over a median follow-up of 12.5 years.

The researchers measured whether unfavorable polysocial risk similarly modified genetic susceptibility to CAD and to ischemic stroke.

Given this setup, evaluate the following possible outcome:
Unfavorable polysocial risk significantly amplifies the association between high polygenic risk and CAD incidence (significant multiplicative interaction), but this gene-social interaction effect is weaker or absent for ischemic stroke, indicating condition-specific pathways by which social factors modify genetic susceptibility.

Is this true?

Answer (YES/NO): NO